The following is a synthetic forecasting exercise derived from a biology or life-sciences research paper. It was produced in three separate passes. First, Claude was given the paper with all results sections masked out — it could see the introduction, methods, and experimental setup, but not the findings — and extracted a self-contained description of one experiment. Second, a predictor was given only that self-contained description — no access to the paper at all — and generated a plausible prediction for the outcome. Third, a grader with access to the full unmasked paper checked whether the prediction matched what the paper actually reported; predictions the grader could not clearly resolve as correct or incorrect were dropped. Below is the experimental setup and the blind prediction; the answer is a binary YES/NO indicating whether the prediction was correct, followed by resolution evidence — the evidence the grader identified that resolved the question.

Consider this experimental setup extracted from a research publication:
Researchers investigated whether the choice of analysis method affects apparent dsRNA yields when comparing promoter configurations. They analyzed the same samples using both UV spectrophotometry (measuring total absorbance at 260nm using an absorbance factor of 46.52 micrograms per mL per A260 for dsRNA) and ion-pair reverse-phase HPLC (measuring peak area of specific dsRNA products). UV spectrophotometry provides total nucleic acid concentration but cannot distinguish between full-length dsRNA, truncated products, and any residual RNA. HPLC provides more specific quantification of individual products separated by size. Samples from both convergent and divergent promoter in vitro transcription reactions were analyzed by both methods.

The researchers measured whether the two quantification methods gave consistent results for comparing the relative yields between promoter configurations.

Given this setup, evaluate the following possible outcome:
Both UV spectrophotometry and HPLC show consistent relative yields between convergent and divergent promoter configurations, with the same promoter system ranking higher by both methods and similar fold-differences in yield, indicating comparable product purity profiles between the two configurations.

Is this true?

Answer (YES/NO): YES